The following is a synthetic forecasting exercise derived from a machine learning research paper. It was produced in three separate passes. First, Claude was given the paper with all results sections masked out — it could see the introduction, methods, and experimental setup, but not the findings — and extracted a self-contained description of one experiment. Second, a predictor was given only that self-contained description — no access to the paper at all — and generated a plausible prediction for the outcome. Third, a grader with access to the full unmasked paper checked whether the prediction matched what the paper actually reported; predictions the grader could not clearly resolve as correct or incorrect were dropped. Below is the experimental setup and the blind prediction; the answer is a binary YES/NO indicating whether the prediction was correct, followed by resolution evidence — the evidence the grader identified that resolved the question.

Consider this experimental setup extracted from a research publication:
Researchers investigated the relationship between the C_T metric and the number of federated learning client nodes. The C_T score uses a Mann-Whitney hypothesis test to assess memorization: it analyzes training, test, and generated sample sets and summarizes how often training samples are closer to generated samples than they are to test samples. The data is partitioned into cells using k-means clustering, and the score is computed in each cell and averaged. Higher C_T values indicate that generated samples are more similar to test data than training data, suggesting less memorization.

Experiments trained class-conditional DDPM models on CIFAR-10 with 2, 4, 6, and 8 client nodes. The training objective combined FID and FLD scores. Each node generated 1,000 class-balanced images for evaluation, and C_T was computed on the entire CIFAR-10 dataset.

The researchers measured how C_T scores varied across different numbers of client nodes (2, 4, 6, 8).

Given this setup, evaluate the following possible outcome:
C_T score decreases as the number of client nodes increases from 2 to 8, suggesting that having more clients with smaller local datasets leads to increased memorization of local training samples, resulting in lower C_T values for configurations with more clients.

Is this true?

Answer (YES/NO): NO